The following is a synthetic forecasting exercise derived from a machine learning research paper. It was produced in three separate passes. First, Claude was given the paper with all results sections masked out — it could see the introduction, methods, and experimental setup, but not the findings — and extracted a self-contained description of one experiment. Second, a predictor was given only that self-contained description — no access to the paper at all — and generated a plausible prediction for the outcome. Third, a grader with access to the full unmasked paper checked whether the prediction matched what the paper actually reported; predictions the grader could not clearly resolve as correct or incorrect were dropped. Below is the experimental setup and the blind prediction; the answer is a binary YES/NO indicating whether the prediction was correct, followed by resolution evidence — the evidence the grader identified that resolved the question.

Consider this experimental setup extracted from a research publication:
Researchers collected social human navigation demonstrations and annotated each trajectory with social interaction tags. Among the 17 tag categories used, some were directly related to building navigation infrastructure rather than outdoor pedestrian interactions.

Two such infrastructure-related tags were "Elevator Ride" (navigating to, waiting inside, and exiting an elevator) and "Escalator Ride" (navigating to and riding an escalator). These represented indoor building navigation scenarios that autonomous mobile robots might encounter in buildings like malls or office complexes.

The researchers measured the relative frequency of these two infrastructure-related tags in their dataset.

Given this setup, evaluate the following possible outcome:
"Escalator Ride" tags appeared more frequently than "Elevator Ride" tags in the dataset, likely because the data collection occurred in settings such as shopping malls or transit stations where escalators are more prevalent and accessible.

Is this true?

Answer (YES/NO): NO